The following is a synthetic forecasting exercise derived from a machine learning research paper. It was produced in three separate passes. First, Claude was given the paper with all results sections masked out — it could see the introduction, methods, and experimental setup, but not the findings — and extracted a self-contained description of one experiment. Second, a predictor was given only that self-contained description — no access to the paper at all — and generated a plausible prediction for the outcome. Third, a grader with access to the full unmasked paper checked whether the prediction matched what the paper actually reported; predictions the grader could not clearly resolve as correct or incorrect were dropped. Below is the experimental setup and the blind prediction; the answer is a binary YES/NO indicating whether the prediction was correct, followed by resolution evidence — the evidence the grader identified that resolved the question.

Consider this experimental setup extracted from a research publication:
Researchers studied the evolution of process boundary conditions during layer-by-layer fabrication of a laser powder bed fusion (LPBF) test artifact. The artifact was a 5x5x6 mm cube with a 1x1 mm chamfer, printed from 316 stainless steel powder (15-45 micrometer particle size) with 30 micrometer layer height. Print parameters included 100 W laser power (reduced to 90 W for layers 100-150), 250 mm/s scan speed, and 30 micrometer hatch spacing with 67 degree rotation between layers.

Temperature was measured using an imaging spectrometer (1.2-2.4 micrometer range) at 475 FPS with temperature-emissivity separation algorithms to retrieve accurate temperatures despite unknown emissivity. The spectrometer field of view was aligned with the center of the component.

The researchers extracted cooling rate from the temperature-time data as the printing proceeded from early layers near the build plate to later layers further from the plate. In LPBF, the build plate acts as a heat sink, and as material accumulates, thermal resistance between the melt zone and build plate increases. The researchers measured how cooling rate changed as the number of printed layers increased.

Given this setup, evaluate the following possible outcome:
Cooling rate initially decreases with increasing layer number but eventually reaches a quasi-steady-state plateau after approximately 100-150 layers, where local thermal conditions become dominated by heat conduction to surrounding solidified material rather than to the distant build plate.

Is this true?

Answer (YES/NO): NO